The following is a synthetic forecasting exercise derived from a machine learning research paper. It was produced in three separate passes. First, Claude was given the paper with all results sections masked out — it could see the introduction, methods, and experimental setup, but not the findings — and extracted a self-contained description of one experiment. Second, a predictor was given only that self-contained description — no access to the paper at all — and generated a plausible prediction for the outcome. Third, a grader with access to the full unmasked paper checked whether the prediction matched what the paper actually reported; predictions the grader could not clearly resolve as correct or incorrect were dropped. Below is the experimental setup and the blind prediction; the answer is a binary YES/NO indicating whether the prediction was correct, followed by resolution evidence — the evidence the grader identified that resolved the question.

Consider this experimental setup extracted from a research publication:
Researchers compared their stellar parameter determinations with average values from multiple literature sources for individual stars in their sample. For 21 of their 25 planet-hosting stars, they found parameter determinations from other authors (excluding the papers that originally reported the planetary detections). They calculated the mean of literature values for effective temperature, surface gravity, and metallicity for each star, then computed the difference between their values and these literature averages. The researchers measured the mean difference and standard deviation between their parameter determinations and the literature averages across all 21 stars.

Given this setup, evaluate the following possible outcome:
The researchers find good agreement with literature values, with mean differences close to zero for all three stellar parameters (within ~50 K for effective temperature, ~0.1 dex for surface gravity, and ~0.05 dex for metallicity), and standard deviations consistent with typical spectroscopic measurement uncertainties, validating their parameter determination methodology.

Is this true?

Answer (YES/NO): YES